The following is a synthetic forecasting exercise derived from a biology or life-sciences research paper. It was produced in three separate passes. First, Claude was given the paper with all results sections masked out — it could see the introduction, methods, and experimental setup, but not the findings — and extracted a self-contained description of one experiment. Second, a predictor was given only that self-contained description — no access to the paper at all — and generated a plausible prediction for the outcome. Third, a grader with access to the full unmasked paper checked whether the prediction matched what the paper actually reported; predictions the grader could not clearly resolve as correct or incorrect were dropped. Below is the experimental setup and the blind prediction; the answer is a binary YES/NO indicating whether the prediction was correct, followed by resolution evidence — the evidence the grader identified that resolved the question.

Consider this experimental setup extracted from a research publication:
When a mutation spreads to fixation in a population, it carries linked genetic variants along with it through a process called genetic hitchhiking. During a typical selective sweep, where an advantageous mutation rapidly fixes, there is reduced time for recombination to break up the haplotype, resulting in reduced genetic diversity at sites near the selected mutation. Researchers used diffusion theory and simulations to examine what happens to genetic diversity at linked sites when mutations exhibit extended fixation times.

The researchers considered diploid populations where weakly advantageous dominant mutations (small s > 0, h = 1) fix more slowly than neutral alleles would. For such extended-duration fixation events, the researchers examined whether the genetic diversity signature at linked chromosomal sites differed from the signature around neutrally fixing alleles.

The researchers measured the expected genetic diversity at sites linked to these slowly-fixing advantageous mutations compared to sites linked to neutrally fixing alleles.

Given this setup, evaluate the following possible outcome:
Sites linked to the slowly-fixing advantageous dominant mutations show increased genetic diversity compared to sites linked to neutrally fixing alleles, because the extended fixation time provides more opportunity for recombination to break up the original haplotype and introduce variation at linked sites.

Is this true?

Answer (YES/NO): YES